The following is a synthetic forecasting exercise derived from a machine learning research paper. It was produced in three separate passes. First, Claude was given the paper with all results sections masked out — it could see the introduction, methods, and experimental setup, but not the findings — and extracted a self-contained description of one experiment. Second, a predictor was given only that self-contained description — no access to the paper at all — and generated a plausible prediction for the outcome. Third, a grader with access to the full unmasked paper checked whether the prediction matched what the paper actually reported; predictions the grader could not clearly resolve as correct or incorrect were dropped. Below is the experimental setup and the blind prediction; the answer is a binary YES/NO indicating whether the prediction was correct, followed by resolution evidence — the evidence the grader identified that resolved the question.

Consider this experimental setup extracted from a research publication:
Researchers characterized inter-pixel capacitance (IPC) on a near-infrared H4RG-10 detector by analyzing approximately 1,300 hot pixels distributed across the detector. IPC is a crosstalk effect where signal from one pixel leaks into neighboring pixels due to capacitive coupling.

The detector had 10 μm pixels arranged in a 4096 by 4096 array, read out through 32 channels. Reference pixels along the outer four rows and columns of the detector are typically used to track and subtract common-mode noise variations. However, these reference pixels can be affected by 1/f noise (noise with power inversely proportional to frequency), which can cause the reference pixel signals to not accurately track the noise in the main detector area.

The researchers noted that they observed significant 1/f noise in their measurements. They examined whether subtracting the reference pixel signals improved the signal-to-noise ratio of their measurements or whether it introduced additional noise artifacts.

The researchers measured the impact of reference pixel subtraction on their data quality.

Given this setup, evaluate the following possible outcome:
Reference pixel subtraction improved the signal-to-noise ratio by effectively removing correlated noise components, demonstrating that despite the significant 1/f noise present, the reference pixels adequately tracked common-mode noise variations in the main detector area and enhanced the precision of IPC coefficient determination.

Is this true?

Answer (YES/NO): NO